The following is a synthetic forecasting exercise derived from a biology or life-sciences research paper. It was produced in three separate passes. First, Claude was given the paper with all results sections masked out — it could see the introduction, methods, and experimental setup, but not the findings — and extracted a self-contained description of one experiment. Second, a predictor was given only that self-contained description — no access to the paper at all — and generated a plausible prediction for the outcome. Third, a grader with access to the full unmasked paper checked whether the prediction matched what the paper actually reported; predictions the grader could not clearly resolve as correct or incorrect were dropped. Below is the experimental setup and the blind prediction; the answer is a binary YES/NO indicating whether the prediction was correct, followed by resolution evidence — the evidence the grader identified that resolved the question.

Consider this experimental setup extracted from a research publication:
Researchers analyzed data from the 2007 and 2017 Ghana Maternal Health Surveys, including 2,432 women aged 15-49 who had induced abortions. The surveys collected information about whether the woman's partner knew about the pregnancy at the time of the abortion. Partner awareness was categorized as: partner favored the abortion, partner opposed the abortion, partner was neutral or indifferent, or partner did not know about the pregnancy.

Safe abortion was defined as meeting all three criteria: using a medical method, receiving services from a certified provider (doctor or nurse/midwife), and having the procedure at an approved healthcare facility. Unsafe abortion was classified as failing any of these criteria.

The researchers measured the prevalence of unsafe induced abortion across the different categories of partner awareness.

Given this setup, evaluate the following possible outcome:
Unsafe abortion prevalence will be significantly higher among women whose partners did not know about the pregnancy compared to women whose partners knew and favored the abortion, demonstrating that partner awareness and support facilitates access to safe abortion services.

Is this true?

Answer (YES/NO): YES